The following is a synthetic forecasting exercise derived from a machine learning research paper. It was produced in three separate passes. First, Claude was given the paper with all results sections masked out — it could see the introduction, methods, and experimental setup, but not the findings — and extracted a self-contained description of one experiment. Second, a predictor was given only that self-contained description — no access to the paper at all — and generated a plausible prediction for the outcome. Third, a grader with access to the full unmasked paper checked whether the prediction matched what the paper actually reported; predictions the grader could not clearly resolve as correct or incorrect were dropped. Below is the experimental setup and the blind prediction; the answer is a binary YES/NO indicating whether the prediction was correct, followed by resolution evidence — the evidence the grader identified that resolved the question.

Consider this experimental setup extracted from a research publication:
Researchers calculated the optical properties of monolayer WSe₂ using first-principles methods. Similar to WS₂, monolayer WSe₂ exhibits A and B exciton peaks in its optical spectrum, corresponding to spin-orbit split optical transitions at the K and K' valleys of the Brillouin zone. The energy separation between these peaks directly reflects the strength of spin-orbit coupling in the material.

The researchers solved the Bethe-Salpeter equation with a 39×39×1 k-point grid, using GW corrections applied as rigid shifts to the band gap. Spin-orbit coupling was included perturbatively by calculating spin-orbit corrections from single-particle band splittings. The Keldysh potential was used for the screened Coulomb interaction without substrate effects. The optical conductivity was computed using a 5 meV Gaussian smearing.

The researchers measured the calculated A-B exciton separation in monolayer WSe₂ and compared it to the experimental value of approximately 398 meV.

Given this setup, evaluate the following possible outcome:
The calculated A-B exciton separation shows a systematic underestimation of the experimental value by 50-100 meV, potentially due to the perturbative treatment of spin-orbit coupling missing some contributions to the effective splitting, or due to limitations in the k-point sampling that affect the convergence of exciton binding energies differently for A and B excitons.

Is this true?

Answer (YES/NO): NO